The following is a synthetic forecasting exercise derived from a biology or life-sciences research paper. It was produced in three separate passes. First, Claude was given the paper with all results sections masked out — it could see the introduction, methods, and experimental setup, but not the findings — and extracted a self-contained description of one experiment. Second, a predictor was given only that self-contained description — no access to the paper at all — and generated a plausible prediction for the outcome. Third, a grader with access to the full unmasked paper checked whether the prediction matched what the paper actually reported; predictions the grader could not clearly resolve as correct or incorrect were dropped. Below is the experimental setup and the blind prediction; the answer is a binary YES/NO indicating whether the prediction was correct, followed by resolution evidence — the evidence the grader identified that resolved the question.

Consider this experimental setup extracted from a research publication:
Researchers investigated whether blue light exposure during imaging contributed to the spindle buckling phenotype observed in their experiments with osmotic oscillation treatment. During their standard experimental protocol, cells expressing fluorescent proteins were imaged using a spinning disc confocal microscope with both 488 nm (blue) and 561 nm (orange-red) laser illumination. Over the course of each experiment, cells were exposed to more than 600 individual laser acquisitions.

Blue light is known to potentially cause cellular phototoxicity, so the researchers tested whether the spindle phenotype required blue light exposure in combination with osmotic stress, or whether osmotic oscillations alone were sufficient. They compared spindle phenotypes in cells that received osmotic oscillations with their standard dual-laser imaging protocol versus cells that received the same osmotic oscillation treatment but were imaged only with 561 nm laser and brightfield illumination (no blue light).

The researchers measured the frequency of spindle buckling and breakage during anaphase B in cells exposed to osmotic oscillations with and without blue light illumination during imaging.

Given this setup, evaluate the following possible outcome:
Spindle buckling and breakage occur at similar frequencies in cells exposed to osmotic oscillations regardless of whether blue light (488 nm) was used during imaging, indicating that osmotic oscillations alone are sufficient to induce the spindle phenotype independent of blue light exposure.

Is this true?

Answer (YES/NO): NO